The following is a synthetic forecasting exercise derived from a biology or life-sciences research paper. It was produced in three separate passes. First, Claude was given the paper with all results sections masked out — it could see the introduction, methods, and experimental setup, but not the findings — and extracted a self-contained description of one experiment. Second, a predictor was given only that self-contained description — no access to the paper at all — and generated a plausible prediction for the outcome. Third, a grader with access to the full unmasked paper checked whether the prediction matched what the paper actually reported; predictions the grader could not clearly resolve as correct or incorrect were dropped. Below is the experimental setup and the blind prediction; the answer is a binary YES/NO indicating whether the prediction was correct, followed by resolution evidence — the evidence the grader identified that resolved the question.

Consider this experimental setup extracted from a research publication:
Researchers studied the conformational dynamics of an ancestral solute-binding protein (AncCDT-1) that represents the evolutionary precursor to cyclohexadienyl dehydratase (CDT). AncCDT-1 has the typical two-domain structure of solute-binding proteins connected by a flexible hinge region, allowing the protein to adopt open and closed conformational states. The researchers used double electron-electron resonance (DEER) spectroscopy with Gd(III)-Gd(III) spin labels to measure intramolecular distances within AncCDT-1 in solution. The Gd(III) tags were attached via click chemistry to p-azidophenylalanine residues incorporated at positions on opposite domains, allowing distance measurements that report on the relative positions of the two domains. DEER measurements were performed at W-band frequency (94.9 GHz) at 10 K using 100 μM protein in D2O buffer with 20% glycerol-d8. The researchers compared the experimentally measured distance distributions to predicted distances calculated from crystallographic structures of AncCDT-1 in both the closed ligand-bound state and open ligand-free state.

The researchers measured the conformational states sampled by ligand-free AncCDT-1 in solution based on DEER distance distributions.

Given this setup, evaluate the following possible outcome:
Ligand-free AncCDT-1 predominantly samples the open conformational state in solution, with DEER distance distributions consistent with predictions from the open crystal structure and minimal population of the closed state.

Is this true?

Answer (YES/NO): NO